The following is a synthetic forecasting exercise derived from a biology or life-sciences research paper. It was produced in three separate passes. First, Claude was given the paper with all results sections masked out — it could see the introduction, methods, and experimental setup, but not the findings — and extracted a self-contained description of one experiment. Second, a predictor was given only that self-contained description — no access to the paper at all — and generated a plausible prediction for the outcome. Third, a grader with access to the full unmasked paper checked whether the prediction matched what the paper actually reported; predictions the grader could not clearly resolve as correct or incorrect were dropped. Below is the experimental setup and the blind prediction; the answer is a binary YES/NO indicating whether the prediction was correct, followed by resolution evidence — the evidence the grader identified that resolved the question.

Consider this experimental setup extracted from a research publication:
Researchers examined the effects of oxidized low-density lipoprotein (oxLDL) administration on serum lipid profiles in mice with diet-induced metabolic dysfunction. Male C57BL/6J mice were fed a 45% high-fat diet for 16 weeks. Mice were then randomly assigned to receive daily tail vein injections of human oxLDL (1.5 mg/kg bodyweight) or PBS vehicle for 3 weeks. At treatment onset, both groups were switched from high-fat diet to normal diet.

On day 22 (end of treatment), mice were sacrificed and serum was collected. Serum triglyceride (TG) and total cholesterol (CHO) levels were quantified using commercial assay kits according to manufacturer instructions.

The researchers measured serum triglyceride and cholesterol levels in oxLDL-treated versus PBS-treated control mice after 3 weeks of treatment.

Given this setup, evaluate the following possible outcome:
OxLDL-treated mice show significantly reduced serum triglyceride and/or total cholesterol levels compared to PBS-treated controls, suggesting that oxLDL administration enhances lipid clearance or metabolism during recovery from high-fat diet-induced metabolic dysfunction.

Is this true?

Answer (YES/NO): YES